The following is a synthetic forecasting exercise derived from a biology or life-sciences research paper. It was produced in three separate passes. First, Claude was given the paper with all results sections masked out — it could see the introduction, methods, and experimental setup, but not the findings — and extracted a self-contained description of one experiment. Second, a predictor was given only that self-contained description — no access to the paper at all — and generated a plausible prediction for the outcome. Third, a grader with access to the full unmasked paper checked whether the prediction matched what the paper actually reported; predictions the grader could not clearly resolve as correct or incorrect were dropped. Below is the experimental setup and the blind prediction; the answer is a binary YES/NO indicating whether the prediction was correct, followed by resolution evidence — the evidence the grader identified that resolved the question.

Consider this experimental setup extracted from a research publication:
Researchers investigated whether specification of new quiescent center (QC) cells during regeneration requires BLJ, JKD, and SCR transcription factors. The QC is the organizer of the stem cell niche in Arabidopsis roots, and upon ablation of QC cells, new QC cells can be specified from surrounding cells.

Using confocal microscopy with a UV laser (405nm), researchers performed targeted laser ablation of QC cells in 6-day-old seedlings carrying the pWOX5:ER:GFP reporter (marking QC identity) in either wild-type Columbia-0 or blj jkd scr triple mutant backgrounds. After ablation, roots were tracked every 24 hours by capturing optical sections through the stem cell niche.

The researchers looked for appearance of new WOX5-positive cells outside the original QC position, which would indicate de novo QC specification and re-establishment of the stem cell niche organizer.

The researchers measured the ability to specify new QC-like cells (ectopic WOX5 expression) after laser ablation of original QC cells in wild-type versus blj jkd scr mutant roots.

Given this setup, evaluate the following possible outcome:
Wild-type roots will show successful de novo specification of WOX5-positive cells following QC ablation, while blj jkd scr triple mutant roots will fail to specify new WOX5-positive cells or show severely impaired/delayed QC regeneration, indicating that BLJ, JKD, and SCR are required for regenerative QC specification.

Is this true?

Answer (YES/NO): YES